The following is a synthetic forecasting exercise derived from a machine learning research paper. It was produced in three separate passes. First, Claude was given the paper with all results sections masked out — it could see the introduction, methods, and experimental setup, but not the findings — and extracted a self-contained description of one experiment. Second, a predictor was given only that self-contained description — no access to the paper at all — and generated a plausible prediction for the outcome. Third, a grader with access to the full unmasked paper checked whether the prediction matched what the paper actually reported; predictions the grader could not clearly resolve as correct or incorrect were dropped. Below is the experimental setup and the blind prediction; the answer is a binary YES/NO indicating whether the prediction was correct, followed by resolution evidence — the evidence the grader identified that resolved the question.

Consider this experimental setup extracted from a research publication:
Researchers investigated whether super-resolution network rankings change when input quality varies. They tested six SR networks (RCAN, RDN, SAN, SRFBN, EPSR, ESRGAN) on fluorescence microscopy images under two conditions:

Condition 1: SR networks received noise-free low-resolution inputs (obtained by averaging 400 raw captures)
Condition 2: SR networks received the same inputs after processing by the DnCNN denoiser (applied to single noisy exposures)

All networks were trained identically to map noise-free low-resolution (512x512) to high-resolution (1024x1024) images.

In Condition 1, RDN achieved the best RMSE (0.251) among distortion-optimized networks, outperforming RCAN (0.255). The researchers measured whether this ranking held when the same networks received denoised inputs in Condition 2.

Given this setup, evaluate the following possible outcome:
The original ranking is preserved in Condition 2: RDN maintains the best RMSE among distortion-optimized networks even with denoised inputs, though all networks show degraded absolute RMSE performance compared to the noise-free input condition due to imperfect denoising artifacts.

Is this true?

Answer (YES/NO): NO